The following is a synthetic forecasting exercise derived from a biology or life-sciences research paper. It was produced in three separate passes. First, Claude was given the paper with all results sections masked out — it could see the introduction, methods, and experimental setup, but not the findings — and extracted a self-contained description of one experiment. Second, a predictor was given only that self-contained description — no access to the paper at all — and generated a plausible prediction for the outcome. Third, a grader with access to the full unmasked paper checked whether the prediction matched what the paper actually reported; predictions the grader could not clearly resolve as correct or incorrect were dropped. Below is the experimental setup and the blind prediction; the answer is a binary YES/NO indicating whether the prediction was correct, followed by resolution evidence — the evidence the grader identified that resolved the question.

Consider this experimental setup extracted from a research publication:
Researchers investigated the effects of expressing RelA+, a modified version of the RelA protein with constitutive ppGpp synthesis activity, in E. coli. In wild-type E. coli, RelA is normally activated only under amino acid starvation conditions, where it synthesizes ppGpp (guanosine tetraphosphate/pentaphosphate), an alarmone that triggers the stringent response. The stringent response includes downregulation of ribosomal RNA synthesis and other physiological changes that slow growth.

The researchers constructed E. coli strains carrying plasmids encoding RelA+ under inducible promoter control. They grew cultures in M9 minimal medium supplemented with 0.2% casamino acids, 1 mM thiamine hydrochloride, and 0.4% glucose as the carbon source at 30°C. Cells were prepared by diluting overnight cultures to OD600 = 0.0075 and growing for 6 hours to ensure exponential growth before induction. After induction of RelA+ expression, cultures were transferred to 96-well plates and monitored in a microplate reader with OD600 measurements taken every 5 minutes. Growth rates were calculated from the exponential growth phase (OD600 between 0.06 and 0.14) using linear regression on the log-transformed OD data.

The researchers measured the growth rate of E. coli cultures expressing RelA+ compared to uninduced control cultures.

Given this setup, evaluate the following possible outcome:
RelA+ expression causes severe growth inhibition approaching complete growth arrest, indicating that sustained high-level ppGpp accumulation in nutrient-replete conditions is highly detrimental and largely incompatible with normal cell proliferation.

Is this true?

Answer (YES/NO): NO